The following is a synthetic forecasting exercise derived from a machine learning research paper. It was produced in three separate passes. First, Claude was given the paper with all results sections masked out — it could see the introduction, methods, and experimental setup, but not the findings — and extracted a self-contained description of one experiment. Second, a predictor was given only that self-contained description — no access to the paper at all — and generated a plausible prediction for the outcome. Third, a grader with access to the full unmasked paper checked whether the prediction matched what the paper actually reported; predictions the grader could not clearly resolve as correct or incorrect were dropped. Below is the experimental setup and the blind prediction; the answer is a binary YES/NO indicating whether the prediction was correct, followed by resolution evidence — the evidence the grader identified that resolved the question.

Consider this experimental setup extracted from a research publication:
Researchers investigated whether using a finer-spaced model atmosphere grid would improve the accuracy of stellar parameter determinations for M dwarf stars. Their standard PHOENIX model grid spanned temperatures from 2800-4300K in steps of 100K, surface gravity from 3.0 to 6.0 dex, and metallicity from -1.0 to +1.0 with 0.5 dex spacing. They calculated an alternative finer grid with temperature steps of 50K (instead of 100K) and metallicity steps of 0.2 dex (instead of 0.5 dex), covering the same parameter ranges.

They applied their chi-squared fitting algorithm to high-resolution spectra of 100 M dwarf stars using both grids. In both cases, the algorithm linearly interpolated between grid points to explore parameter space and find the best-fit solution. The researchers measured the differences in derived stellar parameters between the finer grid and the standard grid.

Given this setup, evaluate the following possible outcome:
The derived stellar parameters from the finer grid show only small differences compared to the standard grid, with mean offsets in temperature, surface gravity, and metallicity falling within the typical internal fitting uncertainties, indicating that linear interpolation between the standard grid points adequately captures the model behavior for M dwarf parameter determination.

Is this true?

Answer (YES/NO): YES